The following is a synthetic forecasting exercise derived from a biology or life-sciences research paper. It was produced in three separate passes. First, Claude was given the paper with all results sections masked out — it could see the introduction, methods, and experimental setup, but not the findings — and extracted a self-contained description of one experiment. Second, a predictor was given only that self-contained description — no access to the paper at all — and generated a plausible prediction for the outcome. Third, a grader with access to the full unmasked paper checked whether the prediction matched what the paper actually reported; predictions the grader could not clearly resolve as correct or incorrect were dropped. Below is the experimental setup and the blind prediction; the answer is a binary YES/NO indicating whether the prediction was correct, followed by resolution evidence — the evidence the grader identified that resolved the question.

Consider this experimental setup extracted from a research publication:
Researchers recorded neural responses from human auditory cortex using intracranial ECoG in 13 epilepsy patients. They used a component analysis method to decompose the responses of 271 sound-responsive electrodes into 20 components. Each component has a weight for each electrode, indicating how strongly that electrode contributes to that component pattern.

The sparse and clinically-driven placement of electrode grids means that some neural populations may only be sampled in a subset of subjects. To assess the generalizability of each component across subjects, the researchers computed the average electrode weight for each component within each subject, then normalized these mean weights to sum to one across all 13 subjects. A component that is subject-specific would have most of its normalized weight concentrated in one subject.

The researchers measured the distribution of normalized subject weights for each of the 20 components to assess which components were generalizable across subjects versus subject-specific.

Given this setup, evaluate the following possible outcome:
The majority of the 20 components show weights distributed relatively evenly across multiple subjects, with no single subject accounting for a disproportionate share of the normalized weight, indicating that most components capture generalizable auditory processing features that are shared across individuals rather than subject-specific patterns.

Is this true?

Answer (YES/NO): YES